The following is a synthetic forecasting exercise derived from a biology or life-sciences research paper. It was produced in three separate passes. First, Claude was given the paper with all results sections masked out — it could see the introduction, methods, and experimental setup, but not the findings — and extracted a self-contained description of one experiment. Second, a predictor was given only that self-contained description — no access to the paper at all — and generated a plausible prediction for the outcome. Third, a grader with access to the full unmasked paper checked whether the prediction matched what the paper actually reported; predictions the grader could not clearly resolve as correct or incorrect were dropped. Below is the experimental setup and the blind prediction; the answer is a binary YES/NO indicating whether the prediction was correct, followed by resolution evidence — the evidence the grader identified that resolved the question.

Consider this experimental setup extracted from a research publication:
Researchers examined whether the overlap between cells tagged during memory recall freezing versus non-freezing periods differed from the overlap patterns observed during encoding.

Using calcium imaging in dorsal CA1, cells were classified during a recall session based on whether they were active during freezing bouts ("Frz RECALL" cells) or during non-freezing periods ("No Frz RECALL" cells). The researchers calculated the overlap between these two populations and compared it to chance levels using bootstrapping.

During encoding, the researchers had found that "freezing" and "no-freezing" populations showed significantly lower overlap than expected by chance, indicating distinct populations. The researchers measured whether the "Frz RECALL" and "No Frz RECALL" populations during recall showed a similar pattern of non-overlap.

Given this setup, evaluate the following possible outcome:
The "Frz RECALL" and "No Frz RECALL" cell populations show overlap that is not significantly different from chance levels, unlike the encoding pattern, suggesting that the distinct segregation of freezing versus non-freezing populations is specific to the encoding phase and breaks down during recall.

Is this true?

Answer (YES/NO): NO